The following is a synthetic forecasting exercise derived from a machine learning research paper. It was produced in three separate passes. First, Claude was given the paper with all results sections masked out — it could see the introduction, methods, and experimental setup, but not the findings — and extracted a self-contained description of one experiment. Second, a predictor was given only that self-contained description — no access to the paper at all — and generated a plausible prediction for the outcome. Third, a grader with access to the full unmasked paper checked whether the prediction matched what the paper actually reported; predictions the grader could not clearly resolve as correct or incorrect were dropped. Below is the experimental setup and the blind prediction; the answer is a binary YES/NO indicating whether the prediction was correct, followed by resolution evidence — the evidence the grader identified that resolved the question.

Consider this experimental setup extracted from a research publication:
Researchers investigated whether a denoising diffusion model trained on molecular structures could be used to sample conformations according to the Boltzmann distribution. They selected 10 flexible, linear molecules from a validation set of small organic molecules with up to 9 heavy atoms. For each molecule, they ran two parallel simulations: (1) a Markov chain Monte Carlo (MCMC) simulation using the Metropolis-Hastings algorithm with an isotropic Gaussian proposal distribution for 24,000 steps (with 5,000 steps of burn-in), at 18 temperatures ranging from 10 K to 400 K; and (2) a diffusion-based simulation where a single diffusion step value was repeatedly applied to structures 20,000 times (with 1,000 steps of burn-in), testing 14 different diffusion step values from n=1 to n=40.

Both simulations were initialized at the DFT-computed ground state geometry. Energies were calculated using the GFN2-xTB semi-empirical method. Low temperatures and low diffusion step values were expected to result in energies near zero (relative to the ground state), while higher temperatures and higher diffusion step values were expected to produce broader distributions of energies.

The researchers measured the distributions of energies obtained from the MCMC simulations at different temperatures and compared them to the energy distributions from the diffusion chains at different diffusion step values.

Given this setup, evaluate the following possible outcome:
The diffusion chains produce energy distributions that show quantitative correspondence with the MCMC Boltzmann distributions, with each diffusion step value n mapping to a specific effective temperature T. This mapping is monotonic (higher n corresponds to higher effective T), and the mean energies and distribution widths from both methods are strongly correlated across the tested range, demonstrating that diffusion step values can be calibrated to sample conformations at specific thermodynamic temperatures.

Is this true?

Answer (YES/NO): YES